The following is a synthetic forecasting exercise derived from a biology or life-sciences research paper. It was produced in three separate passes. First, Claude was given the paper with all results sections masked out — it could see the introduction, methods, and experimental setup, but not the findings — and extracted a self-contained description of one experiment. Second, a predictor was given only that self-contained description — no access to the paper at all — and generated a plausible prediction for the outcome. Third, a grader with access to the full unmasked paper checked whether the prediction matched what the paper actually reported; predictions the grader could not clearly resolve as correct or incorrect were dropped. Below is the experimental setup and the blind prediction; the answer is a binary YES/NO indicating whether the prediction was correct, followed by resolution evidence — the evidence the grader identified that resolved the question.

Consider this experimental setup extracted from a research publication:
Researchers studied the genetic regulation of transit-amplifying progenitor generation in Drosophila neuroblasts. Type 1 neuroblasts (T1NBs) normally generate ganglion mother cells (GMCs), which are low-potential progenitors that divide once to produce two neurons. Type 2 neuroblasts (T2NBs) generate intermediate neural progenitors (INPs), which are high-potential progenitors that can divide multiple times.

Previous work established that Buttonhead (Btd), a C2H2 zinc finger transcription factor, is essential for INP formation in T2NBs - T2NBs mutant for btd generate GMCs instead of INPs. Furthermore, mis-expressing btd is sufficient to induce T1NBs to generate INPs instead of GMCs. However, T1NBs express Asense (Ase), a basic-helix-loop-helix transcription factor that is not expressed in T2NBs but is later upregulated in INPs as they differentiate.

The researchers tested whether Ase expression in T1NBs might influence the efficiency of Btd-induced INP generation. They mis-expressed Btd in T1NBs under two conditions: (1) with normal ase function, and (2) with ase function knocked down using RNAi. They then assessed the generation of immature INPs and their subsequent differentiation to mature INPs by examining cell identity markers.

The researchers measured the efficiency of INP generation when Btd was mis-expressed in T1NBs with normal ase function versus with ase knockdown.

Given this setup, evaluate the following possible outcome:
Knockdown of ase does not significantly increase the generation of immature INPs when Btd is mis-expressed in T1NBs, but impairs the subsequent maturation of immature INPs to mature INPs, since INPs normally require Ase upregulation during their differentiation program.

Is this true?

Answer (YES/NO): NO